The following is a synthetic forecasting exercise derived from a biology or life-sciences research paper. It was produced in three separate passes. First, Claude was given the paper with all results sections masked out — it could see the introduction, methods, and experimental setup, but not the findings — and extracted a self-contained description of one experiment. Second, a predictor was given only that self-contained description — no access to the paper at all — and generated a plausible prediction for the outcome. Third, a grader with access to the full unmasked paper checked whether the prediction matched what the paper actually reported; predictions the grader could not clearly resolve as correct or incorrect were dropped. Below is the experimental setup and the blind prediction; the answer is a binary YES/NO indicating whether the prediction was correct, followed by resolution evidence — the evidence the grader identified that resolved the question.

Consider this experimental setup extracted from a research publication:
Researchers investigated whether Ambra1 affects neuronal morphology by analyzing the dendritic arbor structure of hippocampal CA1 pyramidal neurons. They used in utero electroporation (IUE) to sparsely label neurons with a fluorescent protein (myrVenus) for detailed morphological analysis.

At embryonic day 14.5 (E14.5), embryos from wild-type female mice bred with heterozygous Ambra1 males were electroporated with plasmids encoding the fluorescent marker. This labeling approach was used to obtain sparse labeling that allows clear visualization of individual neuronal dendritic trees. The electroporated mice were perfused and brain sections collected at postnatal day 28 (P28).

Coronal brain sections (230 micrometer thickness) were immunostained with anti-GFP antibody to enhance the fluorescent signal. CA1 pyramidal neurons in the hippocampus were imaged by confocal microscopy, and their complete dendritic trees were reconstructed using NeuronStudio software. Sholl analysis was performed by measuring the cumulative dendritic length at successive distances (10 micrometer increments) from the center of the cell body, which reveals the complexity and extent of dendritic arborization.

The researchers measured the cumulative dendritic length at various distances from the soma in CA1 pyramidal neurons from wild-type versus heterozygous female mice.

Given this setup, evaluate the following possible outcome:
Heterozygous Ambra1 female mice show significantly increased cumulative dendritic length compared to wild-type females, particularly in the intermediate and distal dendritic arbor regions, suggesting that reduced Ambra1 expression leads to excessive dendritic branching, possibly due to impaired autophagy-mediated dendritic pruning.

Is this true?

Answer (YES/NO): NO